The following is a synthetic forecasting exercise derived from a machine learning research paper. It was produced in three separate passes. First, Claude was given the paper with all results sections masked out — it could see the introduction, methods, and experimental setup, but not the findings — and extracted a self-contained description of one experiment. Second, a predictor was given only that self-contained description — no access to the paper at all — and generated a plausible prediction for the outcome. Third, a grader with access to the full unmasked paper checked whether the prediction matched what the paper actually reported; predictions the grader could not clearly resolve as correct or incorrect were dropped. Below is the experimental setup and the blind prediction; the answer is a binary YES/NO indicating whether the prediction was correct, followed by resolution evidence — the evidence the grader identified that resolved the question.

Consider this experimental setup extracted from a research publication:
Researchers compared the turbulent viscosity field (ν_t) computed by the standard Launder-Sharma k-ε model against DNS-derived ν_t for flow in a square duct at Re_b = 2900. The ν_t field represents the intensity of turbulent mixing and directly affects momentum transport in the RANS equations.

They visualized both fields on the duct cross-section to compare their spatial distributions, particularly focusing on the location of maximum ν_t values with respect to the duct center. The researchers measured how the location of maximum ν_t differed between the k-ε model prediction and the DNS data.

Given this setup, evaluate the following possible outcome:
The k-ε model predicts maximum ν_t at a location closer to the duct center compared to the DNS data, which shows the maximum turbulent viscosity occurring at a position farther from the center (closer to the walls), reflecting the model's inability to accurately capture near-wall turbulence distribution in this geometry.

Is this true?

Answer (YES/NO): YES